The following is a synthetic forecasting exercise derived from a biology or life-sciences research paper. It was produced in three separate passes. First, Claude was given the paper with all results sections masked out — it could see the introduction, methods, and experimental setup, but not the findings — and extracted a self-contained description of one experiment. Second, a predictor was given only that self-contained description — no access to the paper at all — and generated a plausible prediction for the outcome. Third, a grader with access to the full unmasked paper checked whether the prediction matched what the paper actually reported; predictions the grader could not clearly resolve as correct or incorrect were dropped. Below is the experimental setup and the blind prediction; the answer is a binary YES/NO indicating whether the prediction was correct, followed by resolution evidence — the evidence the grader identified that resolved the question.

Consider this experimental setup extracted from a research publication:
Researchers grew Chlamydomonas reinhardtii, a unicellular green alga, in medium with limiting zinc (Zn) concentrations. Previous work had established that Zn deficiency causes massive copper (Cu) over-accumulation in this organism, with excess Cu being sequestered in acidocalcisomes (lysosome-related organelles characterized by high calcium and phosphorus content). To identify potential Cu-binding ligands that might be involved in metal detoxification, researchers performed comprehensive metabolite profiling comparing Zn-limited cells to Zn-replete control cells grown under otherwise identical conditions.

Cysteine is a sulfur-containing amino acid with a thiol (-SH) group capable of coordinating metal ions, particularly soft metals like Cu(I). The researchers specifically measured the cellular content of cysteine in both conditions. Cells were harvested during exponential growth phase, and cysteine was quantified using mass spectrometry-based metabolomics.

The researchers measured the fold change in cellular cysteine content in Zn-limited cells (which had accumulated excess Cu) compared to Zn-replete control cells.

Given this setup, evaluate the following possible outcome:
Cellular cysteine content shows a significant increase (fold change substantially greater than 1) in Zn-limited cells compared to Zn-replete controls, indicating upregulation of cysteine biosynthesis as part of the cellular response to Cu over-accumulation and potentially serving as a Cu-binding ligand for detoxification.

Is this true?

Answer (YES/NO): YES